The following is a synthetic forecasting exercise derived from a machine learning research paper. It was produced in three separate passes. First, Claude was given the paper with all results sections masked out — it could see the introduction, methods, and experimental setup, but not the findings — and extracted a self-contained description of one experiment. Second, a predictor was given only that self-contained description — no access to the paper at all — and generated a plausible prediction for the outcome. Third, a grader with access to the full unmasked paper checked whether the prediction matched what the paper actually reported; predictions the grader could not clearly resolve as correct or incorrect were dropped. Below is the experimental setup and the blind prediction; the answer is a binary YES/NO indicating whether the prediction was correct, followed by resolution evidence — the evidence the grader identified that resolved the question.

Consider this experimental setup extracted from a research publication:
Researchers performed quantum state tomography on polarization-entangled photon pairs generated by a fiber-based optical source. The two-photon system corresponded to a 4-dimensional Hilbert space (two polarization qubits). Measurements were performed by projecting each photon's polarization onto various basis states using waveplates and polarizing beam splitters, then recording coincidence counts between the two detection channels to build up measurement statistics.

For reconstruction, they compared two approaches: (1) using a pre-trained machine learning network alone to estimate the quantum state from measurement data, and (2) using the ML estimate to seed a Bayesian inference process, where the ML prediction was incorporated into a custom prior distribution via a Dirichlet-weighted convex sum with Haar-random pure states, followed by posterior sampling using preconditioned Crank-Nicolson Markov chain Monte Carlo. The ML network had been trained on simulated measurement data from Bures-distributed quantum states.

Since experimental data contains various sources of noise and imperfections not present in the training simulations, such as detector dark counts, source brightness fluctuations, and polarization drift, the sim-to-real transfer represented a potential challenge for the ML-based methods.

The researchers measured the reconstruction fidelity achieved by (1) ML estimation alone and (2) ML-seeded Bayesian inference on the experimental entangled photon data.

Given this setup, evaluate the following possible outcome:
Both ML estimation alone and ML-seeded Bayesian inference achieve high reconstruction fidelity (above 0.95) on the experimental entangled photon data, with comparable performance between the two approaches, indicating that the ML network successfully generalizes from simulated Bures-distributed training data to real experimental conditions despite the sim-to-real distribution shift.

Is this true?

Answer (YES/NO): NO